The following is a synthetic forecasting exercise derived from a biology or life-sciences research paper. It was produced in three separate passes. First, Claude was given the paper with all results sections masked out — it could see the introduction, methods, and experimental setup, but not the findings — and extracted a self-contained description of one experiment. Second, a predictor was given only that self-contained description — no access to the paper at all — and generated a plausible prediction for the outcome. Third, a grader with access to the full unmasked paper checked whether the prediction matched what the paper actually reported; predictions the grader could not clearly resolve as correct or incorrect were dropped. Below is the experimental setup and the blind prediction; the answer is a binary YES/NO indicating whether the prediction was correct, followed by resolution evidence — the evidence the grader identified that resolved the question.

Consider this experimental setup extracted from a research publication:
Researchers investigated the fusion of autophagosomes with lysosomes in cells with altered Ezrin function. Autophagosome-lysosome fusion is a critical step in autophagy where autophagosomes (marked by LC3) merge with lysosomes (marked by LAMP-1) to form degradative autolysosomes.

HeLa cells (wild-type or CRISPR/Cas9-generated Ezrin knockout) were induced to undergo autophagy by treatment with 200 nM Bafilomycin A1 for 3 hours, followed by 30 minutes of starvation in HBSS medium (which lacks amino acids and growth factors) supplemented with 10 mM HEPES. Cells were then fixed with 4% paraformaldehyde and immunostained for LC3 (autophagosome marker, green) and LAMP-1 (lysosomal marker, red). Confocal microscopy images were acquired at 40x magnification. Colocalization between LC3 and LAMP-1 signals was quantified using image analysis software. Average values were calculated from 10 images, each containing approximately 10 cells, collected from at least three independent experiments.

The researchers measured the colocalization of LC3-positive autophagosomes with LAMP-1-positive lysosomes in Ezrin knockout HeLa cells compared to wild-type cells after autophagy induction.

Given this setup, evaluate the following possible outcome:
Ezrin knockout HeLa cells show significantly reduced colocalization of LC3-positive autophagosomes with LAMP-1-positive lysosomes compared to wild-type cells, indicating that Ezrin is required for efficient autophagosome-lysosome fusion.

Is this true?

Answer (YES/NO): NO